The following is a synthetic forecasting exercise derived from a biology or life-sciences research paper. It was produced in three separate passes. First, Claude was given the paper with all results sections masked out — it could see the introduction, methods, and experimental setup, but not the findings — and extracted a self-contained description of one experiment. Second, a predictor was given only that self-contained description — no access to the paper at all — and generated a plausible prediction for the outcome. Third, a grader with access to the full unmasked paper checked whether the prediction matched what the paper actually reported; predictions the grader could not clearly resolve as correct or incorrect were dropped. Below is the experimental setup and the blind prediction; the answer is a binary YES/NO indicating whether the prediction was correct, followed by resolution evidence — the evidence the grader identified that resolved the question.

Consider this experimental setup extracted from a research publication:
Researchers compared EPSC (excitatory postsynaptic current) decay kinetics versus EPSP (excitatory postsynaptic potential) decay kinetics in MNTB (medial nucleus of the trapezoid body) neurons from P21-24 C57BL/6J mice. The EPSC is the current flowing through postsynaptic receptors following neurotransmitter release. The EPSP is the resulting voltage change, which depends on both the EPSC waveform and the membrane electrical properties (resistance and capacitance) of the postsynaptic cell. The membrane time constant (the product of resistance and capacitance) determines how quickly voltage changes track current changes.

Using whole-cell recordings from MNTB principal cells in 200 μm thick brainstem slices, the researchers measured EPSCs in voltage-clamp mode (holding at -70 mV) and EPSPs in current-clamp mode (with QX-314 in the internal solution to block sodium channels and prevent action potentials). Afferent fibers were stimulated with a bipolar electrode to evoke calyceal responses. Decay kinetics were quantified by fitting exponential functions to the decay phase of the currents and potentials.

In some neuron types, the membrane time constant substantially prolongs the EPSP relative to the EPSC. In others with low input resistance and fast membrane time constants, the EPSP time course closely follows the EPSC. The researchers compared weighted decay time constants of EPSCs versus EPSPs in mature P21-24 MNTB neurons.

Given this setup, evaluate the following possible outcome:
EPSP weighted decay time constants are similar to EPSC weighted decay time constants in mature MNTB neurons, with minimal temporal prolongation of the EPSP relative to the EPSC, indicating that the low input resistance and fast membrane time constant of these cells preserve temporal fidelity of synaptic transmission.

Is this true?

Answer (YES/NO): NO